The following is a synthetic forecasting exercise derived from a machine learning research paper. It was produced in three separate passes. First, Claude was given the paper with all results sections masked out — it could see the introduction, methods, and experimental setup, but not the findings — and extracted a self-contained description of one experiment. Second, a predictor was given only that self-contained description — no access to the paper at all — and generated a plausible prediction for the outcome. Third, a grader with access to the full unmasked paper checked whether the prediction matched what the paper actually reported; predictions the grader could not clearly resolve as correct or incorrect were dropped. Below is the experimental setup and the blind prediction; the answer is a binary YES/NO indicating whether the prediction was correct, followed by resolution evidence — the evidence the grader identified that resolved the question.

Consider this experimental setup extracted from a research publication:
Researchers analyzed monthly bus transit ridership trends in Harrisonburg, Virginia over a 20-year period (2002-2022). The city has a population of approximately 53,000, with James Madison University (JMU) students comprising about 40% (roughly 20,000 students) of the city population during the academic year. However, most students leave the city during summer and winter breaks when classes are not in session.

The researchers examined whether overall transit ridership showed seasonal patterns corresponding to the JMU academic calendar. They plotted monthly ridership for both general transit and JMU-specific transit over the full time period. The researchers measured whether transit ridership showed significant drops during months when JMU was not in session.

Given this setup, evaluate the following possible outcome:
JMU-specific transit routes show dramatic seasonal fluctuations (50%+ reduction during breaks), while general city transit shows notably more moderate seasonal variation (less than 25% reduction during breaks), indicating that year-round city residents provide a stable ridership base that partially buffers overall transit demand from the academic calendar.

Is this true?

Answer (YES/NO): NO